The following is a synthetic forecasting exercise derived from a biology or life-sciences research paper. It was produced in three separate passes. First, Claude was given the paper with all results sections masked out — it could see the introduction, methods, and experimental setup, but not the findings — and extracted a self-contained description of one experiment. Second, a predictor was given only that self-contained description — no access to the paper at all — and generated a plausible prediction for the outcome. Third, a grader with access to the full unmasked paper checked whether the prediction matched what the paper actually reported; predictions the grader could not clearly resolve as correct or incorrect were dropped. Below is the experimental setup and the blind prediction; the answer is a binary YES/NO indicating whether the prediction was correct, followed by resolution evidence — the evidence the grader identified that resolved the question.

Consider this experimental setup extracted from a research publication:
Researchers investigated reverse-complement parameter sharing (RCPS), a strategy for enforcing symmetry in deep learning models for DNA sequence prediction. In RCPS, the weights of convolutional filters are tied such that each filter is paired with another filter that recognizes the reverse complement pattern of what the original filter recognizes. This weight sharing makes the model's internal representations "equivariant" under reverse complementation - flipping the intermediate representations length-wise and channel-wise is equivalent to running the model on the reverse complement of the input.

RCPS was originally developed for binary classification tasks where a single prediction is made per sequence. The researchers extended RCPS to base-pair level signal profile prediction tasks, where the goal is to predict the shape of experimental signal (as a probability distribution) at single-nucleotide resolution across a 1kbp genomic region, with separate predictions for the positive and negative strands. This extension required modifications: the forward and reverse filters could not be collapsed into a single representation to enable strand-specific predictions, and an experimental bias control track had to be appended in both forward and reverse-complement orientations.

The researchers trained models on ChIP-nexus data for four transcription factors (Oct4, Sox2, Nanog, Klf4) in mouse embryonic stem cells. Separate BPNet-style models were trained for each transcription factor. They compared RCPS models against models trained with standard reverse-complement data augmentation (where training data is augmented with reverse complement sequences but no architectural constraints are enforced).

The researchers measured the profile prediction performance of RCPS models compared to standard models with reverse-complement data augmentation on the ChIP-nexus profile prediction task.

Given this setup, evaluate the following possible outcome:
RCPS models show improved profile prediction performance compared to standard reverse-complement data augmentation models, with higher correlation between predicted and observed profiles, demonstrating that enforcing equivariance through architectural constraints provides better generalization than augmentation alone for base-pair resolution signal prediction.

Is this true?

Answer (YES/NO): NO